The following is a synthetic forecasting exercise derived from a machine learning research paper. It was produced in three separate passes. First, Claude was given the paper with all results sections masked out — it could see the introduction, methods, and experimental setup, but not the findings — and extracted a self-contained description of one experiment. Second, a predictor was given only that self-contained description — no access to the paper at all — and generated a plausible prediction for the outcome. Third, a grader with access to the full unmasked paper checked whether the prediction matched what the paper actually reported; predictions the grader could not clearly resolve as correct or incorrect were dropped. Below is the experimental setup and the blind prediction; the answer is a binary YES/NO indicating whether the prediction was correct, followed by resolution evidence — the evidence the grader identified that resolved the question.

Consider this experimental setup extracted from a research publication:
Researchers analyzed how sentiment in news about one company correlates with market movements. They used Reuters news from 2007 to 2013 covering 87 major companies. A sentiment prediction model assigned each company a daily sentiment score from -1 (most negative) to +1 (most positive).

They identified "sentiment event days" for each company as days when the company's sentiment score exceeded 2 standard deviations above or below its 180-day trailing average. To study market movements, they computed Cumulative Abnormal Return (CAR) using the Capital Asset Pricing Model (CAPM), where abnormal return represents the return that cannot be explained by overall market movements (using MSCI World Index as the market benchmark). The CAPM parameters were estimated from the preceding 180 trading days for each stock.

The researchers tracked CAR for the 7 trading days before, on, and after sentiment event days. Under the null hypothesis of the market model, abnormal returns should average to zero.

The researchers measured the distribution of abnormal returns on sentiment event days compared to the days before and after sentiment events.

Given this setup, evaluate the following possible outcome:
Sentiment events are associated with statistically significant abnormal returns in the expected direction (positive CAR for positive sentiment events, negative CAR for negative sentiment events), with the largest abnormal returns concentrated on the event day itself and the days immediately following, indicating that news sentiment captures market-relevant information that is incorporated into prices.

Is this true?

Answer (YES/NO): YES